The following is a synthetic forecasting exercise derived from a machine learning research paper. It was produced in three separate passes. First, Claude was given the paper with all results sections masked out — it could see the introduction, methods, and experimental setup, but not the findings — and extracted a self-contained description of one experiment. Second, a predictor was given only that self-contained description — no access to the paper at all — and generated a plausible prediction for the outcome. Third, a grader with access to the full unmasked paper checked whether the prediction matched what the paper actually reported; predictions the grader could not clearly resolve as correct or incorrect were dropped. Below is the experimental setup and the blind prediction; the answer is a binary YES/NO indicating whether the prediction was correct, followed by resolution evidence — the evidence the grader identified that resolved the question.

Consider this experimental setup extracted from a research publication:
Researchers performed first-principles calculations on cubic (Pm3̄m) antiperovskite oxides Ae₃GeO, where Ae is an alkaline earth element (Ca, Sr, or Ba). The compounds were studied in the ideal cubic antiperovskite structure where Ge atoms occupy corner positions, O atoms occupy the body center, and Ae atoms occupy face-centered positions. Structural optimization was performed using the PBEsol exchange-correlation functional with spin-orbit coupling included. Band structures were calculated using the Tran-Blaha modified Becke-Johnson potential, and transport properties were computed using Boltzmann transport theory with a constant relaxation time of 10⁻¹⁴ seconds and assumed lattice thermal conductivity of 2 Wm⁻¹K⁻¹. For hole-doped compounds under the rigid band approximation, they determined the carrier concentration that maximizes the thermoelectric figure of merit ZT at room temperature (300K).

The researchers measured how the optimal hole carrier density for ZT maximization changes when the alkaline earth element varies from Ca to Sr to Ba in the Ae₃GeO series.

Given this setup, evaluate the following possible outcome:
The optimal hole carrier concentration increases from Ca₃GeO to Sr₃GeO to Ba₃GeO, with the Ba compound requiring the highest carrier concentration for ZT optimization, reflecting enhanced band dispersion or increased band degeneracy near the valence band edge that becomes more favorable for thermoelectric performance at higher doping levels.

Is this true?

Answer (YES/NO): NO